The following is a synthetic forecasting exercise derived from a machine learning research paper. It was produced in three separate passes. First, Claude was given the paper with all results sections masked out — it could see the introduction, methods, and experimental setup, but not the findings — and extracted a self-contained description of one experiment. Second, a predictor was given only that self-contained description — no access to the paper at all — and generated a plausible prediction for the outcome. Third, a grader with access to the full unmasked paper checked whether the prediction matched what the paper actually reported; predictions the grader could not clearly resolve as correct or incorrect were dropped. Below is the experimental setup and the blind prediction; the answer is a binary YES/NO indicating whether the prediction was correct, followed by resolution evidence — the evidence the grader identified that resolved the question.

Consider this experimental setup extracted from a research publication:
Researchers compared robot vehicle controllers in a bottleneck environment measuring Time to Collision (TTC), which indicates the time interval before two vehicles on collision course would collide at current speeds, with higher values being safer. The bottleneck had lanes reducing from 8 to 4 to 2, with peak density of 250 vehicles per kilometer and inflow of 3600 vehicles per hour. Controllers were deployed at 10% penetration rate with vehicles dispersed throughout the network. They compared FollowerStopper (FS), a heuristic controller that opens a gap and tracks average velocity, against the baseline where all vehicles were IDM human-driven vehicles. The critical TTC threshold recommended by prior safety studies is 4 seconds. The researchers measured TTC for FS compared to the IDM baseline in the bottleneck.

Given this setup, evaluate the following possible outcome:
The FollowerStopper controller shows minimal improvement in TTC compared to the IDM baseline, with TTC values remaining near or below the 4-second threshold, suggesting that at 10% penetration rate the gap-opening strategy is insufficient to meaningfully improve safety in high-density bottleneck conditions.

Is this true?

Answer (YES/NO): NO